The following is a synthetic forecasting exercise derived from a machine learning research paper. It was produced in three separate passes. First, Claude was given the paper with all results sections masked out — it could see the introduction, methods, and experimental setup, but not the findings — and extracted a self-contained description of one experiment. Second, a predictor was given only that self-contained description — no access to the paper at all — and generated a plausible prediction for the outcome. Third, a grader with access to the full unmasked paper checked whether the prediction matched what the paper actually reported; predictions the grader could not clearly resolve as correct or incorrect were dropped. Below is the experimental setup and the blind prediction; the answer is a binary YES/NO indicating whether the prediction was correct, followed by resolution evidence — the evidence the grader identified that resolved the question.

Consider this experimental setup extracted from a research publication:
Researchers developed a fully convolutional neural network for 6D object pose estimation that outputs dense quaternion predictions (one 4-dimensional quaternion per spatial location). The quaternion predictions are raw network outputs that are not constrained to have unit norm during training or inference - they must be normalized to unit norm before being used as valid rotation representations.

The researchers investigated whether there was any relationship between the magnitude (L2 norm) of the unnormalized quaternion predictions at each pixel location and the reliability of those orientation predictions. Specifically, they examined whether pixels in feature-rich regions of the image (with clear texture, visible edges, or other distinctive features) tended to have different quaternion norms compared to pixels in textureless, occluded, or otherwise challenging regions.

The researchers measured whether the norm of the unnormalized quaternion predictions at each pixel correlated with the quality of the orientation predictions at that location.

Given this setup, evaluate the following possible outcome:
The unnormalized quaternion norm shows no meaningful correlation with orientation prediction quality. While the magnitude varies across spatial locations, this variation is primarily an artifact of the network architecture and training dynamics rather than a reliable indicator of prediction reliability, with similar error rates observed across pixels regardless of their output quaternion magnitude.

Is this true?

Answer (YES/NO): NO